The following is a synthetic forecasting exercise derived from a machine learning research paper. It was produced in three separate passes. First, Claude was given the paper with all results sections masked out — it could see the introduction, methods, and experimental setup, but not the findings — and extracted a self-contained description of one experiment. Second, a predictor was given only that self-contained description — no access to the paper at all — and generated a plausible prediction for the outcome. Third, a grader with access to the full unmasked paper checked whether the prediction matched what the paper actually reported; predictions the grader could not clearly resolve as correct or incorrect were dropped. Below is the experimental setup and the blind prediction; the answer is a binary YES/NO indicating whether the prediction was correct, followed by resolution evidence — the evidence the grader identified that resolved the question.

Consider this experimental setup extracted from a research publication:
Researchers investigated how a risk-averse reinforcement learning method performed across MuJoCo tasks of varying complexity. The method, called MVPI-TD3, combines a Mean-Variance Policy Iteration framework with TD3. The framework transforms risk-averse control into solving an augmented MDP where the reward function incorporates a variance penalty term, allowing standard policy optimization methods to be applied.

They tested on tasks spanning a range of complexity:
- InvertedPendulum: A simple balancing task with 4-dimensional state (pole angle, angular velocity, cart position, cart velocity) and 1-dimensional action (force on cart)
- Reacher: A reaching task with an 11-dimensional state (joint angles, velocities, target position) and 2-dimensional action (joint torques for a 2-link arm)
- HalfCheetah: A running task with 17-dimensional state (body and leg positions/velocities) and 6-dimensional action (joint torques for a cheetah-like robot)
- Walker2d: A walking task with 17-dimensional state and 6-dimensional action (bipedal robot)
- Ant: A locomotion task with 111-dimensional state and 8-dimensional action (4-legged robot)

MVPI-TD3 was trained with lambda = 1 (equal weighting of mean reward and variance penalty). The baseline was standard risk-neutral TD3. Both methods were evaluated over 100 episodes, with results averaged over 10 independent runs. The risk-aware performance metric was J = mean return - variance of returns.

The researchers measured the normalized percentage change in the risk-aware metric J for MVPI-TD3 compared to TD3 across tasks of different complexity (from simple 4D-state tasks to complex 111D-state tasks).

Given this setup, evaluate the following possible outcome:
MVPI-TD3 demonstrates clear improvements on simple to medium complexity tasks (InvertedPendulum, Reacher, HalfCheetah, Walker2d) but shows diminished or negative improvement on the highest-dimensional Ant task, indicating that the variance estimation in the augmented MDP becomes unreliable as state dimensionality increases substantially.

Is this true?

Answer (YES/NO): NO